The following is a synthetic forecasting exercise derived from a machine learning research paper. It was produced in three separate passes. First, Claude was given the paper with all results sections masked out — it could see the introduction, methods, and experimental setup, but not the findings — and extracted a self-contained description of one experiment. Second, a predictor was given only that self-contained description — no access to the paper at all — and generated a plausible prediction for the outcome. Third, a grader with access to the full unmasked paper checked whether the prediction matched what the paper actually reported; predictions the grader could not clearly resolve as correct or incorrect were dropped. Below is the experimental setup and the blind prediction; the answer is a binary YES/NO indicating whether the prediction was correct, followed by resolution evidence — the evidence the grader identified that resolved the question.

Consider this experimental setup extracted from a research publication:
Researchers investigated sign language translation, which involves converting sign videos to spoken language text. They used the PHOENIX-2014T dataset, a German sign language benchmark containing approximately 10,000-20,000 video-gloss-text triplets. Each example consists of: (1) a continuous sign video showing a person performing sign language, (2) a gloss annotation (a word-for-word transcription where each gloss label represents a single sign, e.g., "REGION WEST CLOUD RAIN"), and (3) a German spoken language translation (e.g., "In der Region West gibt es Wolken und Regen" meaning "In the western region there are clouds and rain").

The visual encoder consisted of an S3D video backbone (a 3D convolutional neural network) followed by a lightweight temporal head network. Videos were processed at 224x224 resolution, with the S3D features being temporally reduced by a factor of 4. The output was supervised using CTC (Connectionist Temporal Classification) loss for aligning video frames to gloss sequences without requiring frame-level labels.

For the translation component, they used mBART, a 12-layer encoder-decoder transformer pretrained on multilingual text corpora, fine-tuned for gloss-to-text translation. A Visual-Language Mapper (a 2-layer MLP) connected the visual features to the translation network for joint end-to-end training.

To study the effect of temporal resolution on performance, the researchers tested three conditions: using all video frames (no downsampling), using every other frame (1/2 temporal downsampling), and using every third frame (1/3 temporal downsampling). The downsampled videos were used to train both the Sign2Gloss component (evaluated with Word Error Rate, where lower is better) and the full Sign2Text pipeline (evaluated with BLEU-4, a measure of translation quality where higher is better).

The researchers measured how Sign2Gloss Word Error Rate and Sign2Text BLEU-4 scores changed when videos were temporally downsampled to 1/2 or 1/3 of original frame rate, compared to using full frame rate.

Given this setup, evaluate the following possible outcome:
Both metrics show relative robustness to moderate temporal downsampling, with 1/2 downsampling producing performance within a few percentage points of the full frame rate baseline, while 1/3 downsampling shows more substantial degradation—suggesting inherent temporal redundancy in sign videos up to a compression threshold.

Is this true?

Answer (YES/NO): NO